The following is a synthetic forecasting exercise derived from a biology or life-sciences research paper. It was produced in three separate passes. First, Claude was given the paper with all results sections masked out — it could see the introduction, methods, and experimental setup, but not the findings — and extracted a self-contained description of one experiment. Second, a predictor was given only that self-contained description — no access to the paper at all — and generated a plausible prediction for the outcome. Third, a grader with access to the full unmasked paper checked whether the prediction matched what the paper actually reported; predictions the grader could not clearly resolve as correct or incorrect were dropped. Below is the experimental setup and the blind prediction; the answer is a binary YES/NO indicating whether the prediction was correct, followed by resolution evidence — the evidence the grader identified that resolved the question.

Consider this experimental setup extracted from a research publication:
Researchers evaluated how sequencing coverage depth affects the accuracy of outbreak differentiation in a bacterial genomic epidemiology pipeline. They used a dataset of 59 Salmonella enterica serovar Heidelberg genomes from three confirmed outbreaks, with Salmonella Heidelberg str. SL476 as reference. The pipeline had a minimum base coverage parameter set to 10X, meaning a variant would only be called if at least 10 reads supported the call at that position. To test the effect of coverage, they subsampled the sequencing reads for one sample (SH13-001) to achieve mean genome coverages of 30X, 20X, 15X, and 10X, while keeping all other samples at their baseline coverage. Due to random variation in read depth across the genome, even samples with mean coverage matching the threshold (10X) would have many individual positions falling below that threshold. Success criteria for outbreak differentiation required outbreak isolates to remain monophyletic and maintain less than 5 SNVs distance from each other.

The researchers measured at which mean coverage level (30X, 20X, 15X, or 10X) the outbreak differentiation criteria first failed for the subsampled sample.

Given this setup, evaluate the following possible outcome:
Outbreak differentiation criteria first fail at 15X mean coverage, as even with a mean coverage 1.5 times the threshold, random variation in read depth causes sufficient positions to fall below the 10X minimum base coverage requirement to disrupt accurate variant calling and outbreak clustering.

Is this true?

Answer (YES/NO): NO